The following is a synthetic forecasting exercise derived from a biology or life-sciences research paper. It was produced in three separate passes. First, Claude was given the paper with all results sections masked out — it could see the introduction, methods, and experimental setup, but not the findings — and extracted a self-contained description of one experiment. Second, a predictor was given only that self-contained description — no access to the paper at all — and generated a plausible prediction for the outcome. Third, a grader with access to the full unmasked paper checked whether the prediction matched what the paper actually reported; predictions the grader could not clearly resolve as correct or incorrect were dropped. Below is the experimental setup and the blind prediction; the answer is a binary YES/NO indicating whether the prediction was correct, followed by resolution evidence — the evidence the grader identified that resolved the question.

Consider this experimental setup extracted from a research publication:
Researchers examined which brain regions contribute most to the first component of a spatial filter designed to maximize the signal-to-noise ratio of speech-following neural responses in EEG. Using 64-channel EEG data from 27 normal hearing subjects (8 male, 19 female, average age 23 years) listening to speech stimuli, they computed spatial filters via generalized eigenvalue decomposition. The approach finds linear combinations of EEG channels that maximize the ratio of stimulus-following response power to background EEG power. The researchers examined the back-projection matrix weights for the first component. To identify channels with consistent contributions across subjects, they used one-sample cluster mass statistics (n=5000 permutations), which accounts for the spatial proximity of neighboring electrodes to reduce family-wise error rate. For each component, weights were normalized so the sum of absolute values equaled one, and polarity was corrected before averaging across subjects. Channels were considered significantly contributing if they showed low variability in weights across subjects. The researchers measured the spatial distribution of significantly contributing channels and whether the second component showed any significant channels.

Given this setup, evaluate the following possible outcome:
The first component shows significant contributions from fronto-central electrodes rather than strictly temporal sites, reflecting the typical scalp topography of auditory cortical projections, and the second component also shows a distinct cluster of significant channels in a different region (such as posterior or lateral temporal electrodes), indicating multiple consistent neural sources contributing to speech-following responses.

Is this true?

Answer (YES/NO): NO